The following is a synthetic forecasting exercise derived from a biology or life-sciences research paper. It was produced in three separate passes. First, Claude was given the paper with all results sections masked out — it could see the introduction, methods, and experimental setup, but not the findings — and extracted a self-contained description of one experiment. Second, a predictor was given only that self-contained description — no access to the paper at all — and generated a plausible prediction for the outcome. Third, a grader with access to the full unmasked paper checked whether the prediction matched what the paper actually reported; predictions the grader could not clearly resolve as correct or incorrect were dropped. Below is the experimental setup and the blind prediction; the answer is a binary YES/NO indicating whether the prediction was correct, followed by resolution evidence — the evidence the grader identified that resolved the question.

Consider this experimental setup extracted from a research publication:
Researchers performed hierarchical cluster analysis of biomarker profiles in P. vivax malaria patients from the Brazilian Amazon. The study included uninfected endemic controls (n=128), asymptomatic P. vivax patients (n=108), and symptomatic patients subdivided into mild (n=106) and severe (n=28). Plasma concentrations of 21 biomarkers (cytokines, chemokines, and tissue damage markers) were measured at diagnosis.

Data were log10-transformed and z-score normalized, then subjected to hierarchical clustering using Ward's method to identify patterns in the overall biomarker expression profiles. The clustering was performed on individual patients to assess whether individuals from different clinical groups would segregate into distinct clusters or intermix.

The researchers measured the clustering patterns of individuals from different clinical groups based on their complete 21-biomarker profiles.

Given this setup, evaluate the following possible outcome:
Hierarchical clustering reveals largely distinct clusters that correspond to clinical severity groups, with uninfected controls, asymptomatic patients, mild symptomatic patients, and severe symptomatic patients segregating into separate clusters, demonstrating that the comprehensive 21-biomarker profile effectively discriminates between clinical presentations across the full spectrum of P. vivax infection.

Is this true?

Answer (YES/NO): NO